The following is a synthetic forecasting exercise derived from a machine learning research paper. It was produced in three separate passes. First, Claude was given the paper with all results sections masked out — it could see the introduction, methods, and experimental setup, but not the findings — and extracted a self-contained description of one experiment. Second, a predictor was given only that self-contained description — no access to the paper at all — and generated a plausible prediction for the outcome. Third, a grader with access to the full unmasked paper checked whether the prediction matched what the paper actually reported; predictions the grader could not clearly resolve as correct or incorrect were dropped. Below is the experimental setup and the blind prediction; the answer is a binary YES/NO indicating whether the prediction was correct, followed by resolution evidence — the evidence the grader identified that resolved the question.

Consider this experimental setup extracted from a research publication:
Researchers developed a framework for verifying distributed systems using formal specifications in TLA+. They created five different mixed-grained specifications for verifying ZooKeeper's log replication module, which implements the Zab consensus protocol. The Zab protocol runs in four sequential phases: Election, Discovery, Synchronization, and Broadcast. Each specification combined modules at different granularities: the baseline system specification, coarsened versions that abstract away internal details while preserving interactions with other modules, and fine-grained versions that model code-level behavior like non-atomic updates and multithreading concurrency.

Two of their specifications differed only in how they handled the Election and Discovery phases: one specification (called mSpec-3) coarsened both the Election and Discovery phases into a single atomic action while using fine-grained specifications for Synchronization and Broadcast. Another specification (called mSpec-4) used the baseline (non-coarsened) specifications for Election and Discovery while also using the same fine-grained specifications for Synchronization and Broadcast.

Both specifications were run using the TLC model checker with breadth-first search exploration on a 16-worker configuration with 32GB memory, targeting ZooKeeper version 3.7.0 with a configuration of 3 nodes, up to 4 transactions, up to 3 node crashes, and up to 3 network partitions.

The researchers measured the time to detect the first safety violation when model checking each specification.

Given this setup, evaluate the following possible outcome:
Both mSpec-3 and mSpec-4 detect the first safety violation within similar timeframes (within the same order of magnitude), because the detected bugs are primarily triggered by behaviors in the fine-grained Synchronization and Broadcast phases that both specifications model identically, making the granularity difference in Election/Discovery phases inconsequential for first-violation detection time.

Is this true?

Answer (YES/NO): NO